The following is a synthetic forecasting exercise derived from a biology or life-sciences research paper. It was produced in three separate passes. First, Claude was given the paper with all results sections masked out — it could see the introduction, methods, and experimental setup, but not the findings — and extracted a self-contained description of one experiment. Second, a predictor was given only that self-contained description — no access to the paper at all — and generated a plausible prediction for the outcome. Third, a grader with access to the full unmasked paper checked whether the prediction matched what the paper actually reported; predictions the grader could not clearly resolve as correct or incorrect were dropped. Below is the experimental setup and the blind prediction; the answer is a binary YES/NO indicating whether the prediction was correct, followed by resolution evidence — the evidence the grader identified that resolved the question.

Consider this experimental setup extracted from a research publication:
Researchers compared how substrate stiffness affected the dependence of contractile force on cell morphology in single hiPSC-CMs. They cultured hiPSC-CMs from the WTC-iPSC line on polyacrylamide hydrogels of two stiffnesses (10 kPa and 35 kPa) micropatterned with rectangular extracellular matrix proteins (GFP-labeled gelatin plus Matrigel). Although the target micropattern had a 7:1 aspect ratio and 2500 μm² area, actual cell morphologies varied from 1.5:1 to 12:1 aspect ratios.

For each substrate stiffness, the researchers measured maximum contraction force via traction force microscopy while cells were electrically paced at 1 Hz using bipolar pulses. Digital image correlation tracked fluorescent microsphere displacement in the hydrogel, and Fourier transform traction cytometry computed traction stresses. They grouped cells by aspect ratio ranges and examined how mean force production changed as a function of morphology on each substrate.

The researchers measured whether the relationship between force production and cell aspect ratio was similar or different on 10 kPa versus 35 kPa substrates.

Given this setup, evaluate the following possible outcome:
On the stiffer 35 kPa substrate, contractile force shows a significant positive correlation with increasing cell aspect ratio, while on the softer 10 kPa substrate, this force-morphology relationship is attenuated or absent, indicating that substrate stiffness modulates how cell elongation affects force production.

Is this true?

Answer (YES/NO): YES